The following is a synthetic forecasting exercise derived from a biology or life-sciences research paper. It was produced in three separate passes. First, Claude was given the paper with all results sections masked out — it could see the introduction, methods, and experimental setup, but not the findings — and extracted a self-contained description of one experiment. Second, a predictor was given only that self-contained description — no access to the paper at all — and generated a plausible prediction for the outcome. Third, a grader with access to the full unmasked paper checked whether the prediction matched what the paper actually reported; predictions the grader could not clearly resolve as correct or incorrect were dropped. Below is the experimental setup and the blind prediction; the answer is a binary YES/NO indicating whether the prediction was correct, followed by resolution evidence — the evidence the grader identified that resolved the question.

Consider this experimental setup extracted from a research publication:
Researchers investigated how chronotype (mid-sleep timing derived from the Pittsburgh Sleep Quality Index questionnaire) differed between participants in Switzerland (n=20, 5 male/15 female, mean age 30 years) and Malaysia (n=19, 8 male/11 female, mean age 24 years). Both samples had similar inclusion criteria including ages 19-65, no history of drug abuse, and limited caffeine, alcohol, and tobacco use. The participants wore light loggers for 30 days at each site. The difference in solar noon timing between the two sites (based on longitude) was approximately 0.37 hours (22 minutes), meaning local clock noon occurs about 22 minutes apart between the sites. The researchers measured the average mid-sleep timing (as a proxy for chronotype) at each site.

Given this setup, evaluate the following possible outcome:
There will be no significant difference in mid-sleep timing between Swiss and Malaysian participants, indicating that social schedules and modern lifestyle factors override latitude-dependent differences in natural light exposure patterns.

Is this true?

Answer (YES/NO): NO